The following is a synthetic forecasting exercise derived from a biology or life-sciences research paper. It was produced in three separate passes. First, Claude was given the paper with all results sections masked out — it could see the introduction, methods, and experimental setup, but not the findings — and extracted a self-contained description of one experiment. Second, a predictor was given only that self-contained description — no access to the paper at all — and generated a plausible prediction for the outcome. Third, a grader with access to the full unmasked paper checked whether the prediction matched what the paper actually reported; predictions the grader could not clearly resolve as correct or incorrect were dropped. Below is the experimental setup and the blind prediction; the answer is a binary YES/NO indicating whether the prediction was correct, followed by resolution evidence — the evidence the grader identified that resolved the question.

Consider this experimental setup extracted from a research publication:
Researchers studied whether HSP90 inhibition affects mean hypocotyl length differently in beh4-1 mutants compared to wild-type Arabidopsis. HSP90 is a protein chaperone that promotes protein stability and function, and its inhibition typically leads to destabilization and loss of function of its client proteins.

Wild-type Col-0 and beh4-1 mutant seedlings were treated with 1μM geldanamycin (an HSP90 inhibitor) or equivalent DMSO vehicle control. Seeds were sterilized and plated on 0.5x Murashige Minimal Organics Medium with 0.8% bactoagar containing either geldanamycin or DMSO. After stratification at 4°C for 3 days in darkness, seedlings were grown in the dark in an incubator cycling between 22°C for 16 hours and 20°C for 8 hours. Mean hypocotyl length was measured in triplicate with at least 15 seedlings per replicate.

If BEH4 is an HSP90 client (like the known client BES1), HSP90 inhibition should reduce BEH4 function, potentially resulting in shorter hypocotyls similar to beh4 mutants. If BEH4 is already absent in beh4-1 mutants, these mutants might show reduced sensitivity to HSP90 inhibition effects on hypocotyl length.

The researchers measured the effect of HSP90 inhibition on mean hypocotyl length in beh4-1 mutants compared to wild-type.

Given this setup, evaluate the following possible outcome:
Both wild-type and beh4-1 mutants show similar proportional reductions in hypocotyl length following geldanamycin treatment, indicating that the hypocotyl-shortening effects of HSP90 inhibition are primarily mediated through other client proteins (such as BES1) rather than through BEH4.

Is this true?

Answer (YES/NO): NO